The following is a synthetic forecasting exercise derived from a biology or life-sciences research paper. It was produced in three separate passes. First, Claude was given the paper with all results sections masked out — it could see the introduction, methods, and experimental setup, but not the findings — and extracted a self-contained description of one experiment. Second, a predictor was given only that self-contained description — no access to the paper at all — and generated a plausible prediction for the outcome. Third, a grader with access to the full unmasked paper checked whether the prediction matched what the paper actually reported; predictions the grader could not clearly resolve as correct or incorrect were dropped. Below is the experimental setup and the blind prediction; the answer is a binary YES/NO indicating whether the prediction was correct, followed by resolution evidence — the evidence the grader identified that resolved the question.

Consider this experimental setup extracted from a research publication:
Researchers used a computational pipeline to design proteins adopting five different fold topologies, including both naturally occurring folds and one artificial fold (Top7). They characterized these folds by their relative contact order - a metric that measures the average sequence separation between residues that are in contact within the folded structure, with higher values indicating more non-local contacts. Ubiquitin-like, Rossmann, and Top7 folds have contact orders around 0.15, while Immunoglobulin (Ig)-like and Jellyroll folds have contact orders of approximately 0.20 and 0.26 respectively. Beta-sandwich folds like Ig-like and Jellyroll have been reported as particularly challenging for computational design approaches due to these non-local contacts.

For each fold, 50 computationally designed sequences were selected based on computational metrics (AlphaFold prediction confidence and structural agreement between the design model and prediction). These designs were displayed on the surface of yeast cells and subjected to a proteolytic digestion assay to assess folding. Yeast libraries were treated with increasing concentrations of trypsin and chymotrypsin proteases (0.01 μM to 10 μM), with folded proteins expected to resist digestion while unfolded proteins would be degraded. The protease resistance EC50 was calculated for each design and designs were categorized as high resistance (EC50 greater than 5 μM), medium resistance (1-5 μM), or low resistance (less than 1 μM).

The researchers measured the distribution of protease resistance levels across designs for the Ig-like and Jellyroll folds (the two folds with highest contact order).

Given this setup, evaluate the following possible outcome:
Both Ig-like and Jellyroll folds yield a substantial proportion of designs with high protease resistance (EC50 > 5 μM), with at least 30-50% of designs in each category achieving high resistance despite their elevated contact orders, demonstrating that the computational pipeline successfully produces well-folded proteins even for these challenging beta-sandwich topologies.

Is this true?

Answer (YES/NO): NO